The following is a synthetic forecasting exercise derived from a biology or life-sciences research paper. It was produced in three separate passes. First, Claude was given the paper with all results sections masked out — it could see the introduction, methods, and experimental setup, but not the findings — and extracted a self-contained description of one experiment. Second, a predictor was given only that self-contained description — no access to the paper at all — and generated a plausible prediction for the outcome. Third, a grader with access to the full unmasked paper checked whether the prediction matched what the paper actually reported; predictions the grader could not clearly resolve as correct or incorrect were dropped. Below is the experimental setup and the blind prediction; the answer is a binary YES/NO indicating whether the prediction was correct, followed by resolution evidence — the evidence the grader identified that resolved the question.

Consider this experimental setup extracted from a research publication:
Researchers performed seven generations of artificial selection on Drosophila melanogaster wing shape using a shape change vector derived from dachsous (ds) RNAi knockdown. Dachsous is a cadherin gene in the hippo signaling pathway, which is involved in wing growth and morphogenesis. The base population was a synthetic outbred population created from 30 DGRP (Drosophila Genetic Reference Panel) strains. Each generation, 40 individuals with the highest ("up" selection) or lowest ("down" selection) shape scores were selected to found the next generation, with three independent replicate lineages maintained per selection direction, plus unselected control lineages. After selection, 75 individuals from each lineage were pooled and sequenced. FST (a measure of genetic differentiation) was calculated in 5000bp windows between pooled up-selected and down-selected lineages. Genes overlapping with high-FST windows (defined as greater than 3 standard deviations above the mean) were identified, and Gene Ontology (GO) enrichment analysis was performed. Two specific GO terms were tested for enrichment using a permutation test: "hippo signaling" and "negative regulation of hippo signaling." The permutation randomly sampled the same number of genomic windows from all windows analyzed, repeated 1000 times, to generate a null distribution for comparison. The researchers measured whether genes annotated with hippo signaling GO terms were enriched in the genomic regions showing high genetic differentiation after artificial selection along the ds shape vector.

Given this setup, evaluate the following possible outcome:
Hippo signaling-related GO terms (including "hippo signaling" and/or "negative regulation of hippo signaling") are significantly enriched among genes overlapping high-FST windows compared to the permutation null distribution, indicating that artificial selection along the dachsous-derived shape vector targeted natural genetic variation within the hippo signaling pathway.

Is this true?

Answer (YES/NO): YES